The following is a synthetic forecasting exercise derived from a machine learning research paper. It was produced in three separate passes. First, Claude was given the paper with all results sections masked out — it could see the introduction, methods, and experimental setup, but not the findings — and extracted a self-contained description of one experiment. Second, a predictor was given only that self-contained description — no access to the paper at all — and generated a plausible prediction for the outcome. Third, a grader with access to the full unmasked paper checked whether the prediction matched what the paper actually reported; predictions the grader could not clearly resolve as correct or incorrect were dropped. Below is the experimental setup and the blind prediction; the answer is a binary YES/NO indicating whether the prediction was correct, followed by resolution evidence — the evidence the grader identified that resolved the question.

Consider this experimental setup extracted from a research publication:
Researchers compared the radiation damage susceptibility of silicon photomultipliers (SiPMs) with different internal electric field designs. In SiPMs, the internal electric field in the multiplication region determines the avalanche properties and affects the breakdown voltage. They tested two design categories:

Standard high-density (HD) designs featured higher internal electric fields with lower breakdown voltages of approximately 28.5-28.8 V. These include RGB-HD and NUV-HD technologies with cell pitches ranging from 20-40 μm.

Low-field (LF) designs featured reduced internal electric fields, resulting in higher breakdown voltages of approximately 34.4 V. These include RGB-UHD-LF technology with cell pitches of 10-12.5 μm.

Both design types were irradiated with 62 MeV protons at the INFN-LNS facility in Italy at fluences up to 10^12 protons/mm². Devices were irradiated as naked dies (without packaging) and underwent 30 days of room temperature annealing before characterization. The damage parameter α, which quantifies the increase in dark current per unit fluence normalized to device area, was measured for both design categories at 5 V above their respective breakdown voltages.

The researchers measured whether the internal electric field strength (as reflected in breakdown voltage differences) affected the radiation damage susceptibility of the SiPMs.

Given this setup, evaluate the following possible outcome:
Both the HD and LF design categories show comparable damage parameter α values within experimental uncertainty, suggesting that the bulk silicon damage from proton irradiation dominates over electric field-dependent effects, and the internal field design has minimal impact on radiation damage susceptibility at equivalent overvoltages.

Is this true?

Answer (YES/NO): YES